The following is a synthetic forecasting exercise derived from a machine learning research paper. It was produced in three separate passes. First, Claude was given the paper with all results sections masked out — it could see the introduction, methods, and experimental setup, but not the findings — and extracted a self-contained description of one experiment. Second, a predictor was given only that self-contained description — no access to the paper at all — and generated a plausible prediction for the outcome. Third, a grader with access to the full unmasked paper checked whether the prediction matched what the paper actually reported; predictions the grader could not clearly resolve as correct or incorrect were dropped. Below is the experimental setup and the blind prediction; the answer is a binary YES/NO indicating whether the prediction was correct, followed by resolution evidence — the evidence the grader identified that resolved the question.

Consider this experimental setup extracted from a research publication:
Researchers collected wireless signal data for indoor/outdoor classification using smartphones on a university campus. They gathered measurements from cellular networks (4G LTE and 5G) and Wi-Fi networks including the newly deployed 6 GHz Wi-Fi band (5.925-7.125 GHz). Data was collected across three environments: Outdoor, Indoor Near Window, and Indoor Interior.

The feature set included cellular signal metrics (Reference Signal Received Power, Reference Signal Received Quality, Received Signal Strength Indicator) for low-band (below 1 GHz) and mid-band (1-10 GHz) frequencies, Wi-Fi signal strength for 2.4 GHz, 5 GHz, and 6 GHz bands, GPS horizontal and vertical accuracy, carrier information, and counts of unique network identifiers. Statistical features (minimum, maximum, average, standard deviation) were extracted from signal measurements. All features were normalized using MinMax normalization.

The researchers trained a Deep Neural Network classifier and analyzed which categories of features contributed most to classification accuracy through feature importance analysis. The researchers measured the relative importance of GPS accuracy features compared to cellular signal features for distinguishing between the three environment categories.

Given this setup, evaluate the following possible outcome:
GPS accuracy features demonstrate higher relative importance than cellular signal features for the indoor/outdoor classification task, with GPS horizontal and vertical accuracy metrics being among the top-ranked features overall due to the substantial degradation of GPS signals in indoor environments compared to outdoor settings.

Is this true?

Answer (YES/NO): YES